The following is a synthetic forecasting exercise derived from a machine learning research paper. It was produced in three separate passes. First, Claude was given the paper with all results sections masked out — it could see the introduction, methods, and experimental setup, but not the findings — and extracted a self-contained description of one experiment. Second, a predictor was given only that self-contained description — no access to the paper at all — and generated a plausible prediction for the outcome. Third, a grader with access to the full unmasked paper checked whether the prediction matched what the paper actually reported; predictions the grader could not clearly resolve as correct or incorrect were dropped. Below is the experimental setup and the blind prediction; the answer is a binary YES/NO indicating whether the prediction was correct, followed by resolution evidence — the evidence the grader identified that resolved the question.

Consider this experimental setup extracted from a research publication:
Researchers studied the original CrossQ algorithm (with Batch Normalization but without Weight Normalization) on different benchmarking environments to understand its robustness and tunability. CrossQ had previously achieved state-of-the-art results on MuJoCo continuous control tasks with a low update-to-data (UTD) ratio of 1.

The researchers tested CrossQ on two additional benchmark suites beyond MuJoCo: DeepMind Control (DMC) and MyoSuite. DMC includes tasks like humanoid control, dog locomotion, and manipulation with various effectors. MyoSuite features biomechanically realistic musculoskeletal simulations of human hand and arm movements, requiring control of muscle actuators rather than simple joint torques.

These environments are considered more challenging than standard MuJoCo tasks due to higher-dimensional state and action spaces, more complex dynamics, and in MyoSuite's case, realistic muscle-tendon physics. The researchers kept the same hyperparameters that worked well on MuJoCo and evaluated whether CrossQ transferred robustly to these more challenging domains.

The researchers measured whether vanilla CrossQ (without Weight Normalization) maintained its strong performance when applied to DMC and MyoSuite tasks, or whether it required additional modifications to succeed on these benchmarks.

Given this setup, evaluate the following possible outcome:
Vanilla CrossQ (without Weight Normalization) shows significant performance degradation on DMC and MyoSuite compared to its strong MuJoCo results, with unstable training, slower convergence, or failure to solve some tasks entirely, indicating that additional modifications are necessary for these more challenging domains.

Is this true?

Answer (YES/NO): YES